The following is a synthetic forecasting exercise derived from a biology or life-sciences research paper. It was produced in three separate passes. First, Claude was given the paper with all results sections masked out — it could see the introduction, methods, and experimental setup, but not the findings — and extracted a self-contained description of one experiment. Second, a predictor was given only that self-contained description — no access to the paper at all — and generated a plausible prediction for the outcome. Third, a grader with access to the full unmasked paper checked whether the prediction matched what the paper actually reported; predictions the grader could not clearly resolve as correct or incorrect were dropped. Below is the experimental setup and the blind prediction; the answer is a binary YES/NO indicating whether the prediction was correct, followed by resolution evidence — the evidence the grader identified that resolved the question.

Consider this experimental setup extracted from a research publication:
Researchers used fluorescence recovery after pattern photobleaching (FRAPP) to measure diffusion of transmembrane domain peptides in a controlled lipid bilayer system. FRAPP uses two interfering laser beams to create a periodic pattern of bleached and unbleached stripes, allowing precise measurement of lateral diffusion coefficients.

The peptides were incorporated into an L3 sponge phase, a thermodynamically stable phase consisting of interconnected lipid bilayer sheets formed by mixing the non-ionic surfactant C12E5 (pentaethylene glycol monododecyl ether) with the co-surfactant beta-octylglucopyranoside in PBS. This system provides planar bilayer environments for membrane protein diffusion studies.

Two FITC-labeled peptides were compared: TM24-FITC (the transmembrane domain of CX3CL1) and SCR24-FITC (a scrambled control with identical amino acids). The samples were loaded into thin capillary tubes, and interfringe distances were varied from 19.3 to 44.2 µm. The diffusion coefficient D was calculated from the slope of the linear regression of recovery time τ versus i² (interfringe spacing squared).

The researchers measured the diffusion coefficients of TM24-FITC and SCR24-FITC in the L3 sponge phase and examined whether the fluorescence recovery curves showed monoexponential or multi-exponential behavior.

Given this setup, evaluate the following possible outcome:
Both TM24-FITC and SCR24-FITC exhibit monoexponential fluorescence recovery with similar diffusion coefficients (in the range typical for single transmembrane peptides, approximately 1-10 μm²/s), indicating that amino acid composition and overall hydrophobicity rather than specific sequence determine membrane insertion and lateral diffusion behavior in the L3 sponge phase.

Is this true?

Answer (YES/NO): NO